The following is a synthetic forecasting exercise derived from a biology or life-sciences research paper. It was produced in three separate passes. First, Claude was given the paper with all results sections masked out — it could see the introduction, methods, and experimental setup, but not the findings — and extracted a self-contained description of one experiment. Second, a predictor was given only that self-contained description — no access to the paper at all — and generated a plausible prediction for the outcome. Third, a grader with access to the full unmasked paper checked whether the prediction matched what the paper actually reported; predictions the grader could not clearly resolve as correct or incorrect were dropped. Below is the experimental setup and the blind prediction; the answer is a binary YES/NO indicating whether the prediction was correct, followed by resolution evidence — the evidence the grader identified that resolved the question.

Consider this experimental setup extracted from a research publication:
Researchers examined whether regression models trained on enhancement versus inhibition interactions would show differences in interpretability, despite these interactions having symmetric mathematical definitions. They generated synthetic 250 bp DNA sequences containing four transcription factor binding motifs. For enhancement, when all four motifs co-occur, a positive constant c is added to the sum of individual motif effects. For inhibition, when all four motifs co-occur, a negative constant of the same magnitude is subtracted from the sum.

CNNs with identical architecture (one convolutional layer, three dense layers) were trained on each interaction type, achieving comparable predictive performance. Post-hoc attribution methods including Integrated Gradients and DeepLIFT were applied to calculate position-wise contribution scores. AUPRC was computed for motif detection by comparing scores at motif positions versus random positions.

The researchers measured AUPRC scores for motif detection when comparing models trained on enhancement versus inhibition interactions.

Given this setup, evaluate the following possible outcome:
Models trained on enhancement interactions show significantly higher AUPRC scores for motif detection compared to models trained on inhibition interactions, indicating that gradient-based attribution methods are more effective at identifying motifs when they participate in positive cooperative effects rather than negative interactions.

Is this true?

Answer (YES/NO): NO